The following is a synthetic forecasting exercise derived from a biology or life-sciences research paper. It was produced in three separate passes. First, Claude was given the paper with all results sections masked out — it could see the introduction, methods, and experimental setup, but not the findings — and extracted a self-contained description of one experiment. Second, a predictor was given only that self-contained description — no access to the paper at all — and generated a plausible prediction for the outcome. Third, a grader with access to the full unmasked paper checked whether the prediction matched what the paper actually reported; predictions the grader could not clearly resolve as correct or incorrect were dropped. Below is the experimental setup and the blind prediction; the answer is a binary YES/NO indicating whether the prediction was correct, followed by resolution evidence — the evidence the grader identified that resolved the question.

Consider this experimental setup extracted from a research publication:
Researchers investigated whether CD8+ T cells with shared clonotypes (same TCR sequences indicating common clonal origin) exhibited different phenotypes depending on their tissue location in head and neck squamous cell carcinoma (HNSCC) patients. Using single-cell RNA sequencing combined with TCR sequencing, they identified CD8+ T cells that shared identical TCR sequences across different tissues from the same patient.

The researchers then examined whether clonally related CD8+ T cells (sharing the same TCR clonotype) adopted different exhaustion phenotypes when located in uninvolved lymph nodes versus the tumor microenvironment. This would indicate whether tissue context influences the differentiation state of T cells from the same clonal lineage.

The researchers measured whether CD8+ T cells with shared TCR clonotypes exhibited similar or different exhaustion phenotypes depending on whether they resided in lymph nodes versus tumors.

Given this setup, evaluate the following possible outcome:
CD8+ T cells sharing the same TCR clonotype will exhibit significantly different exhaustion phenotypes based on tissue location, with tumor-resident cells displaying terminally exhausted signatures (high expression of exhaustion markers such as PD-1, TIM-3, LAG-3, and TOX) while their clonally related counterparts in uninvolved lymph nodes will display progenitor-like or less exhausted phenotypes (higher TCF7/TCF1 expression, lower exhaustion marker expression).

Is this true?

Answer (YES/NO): YES